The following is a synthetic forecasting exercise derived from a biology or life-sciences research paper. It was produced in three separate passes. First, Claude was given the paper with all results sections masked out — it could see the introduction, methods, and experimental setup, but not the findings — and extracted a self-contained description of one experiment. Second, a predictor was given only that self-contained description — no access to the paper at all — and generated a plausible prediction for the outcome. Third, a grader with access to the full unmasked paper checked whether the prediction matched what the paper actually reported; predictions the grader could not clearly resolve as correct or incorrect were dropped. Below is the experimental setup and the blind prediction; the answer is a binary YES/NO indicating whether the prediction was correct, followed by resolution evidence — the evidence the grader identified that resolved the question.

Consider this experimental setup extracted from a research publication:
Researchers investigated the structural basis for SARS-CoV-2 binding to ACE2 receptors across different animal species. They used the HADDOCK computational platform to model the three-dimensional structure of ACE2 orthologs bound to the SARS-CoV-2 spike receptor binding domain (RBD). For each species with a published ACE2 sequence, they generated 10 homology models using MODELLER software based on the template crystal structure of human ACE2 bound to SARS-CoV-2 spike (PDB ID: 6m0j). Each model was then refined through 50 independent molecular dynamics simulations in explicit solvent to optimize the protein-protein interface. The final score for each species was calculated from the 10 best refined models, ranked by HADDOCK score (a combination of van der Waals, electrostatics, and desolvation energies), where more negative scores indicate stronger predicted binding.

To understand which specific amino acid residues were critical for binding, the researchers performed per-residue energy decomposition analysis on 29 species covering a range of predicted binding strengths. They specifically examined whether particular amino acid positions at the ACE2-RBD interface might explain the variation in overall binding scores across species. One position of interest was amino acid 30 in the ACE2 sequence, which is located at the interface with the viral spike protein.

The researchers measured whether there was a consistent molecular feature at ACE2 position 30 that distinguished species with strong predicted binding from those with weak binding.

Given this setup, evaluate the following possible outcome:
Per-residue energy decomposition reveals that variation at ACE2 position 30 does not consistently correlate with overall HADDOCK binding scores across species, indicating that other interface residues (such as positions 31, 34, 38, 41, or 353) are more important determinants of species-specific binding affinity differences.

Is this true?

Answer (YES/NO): NO